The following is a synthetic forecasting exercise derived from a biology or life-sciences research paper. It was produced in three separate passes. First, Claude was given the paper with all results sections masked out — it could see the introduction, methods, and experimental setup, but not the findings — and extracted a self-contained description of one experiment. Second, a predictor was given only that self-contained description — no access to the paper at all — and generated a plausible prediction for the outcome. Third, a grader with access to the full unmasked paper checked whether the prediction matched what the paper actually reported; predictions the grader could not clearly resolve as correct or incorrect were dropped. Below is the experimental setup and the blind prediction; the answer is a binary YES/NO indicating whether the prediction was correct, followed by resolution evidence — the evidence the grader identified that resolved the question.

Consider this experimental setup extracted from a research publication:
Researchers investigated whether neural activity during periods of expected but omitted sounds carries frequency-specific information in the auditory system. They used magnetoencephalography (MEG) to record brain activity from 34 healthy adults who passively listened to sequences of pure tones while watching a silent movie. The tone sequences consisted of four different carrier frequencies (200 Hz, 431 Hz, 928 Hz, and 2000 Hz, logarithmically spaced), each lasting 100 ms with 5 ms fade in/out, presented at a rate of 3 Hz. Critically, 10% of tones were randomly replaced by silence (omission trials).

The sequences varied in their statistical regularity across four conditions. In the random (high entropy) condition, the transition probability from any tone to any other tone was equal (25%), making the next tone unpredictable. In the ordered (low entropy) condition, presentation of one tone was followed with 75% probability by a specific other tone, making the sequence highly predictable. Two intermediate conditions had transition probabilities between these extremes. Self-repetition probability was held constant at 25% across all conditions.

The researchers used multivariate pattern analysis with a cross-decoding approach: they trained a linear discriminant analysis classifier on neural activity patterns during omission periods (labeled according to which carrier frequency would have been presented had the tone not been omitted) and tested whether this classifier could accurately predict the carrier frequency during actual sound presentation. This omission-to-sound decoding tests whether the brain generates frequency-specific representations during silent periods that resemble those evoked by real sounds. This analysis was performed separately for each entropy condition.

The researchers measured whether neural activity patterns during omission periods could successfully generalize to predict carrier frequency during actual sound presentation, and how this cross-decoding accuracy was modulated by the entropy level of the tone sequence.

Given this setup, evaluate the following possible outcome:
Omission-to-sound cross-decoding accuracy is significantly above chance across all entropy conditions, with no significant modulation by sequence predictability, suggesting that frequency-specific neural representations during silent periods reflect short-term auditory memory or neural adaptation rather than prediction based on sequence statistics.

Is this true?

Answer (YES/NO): NO